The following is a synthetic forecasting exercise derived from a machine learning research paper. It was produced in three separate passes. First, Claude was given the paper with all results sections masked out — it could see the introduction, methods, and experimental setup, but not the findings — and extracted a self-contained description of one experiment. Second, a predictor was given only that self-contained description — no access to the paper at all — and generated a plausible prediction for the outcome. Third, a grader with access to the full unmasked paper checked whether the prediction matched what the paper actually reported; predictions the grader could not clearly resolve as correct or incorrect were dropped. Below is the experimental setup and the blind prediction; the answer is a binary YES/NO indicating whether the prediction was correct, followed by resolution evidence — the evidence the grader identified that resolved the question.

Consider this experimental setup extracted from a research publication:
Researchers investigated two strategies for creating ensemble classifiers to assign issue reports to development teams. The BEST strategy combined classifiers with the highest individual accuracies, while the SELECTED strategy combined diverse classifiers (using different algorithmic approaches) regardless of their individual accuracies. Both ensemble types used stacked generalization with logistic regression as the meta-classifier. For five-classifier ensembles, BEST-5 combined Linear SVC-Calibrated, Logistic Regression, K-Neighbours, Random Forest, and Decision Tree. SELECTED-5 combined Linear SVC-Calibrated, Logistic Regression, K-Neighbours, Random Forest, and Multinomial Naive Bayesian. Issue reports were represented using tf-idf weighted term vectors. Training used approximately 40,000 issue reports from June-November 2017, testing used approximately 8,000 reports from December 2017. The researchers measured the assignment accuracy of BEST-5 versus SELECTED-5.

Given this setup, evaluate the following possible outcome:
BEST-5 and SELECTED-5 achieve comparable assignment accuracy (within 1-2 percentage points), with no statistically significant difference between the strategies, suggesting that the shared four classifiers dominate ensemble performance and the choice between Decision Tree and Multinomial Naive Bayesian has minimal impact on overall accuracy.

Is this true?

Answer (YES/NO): NO